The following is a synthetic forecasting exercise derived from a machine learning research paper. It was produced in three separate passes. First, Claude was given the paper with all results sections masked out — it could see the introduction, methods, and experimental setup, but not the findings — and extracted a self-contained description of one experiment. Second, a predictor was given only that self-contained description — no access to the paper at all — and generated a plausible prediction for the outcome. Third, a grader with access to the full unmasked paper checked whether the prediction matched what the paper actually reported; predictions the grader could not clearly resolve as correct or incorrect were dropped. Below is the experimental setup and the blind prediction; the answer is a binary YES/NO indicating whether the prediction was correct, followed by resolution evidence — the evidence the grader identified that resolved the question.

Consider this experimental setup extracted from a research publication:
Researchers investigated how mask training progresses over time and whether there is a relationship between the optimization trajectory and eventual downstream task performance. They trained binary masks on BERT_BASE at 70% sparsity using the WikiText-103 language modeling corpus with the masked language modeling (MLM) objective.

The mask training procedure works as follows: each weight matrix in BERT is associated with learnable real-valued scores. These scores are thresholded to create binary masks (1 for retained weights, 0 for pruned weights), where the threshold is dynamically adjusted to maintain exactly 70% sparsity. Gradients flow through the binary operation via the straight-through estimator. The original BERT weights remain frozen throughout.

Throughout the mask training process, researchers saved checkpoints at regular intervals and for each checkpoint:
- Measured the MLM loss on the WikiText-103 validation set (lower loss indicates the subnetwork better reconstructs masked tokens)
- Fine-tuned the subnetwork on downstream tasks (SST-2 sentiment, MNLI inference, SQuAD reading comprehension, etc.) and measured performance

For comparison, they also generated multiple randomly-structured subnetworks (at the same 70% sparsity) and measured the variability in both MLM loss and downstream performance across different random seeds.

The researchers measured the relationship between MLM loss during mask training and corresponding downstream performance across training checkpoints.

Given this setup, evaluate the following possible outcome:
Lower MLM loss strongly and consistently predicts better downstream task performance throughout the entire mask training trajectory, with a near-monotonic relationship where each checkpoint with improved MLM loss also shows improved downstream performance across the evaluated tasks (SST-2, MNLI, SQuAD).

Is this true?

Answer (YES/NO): NO